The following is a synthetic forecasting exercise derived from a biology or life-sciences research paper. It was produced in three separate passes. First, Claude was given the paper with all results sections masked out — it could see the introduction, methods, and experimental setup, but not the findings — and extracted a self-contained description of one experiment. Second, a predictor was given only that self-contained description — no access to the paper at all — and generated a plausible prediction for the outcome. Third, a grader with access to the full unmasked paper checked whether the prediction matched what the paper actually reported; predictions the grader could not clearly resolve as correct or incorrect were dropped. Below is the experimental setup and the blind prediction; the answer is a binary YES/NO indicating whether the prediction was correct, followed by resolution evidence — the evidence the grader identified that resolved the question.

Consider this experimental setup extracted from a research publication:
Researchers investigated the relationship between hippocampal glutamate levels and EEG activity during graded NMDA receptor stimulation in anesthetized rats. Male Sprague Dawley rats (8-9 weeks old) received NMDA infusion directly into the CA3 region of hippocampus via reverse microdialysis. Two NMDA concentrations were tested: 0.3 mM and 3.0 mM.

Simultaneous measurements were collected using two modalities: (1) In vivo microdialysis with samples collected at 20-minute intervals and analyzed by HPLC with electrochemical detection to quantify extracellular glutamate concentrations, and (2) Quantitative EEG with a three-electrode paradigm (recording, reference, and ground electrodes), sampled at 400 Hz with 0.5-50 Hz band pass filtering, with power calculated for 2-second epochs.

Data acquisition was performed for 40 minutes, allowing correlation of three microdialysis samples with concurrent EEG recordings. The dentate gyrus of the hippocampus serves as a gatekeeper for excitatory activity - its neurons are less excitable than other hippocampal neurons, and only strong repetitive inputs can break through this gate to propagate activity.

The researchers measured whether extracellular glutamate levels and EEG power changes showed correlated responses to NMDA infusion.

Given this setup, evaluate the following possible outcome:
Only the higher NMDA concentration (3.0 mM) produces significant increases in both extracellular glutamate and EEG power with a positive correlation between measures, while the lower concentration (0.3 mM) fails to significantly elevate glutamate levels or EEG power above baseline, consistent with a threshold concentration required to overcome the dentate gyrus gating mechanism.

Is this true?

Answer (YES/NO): YES